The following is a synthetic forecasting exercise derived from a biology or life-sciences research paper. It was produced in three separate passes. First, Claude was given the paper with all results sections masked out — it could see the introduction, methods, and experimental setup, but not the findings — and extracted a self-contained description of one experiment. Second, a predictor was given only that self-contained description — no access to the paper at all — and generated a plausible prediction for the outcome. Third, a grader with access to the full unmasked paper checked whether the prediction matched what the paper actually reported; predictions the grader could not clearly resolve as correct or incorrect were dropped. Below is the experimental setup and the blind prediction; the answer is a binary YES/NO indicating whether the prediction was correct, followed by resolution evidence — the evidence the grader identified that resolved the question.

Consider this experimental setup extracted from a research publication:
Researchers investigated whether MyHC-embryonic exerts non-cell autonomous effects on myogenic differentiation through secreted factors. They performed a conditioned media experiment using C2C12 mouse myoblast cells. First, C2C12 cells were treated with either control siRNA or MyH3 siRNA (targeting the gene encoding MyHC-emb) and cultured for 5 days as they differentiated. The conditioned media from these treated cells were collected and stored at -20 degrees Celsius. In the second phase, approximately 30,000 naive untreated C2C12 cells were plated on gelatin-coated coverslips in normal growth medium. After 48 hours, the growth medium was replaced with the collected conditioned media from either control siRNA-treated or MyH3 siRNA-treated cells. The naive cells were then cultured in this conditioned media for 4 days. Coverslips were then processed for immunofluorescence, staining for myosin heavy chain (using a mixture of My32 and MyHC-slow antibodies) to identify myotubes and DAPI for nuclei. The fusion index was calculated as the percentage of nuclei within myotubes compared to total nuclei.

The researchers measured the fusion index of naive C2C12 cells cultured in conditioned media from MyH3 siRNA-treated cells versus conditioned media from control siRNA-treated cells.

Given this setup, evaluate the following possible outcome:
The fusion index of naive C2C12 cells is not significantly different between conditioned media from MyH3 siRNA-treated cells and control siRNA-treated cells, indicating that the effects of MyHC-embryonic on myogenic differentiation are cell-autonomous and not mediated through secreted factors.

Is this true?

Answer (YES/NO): NO